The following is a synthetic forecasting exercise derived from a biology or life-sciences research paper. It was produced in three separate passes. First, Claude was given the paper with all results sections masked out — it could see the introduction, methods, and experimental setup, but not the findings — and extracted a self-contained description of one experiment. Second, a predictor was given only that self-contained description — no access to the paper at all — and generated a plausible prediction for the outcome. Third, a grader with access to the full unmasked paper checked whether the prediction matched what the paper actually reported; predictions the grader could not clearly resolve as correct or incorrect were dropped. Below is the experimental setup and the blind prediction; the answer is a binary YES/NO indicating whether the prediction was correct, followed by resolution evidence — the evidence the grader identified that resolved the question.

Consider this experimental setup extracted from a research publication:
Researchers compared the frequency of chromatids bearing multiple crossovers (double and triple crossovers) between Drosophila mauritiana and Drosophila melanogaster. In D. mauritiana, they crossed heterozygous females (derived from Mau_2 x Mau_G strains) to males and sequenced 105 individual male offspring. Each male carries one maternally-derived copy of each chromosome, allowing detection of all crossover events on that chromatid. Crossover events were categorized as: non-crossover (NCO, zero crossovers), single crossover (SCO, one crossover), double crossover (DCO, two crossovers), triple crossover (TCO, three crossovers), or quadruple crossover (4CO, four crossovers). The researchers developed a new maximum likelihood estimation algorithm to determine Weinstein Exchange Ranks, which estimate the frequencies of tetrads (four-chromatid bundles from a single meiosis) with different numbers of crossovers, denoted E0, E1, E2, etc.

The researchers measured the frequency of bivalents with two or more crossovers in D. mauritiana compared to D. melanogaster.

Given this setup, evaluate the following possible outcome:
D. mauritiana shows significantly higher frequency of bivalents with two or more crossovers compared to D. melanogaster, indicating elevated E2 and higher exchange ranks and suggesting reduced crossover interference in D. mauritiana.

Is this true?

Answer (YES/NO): NO